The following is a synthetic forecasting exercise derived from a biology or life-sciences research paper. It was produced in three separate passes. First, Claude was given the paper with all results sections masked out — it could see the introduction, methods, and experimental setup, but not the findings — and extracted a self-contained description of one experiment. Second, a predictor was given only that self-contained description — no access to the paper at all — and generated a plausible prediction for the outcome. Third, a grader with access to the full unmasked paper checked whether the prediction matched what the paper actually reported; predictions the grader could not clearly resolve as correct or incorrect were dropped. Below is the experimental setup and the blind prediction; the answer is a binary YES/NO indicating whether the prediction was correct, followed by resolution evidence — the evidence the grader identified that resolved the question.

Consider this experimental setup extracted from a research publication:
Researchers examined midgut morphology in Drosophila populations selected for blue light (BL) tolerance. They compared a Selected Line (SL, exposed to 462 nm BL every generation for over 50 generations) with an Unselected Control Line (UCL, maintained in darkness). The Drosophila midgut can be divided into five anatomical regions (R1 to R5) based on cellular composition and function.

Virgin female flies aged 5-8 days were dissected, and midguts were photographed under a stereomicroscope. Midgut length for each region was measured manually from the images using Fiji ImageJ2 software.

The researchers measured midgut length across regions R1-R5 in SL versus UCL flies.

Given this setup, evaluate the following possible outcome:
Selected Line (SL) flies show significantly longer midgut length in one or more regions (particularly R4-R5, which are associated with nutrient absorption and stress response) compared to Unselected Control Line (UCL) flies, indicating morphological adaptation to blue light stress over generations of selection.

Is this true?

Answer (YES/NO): YES